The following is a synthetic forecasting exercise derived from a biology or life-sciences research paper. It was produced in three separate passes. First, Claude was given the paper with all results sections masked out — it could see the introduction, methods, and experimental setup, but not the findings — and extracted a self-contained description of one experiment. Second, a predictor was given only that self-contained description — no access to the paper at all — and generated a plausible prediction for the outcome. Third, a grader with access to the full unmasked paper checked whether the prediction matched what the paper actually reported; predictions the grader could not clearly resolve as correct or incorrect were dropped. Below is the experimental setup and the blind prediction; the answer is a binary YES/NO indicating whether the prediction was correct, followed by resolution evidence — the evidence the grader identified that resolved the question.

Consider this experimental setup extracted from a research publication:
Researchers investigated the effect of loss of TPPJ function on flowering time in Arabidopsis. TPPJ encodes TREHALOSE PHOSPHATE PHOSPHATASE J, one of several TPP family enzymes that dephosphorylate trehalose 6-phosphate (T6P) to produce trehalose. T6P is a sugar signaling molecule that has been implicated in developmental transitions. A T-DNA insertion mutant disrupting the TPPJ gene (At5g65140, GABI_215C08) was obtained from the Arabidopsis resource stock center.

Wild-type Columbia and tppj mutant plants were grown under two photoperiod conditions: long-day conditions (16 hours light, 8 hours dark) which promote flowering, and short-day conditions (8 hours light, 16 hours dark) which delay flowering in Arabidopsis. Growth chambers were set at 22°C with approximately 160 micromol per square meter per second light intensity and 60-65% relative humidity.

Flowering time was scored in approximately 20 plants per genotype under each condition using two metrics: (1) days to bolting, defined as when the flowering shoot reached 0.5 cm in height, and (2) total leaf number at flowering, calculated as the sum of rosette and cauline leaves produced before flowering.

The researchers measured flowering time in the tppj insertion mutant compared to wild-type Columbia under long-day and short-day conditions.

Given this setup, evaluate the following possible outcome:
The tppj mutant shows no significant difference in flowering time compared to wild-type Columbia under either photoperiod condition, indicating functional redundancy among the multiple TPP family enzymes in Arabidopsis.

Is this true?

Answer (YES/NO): NO